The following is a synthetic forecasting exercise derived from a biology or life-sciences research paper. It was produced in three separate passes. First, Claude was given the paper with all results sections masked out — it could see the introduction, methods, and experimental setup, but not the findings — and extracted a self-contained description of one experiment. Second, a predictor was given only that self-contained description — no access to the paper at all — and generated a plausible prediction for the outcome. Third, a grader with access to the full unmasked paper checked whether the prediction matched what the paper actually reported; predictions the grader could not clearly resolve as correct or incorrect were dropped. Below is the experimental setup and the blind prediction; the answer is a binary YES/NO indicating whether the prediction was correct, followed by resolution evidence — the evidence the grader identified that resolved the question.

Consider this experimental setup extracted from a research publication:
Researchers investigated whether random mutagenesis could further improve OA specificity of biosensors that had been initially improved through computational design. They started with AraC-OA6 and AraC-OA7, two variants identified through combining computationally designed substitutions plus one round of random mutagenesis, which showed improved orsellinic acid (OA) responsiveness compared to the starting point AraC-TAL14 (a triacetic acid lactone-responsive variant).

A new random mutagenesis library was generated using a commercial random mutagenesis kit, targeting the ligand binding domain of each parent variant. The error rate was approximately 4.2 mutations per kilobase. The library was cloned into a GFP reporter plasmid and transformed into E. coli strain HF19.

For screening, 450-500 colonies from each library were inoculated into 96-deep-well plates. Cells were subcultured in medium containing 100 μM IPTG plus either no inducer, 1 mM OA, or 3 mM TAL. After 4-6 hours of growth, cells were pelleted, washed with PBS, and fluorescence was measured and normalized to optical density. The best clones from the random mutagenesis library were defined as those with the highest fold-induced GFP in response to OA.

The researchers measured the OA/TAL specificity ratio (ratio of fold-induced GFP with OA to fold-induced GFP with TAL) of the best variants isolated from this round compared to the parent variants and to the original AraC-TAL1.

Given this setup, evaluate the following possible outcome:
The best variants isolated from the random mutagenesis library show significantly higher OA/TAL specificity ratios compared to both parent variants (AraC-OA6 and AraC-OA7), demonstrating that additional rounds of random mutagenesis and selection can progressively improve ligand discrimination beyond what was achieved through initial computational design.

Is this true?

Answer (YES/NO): YES